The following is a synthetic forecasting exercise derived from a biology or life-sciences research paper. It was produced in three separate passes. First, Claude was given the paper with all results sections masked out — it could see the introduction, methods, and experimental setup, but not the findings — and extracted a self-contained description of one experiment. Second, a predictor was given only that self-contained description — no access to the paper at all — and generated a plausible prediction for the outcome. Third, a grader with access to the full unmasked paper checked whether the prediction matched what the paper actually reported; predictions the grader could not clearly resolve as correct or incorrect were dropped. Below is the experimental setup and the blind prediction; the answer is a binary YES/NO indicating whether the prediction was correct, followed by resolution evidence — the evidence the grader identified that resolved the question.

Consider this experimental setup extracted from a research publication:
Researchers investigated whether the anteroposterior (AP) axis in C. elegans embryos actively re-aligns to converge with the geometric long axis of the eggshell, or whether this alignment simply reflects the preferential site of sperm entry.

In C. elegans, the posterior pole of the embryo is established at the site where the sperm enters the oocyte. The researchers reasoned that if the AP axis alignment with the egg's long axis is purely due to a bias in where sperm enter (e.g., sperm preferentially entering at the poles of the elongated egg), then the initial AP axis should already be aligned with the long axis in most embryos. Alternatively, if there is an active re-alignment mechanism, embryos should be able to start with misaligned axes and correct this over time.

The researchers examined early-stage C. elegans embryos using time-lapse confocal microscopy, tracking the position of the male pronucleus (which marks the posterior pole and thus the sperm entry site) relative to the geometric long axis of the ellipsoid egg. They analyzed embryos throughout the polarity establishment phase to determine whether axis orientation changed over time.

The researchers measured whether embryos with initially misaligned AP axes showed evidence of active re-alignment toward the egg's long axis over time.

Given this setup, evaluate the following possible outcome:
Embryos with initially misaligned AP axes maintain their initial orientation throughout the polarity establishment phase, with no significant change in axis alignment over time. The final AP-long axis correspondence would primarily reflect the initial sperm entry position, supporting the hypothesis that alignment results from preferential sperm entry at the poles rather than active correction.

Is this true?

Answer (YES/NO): NO